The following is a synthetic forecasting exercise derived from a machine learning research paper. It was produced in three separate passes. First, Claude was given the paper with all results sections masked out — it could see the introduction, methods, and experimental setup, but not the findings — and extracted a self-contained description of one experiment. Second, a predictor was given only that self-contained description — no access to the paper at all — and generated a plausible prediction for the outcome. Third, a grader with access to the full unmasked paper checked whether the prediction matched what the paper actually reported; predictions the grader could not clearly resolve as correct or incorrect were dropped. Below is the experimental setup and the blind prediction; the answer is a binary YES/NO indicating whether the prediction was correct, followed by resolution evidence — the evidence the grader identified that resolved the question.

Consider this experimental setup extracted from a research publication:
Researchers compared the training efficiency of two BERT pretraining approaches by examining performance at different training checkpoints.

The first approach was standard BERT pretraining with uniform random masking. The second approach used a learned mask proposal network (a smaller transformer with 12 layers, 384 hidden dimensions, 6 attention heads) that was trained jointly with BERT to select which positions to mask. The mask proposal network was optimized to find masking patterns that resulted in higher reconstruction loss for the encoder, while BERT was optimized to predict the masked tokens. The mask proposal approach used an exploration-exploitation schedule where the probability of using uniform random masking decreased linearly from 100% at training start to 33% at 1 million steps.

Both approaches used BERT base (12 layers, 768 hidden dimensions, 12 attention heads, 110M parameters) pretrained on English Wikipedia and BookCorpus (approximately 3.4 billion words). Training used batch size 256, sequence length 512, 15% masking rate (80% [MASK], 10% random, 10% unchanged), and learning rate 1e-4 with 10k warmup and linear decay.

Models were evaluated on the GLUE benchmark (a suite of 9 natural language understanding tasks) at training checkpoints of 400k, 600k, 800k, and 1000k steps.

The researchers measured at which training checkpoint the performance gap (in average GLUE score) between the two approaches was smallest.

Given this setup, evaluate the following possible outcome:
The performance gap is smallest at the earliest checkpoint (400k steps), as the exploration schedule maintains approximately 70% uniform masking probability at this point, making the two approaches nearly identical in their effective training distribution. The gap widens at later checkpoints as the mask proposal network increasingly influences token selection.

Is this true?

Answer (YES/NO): NO